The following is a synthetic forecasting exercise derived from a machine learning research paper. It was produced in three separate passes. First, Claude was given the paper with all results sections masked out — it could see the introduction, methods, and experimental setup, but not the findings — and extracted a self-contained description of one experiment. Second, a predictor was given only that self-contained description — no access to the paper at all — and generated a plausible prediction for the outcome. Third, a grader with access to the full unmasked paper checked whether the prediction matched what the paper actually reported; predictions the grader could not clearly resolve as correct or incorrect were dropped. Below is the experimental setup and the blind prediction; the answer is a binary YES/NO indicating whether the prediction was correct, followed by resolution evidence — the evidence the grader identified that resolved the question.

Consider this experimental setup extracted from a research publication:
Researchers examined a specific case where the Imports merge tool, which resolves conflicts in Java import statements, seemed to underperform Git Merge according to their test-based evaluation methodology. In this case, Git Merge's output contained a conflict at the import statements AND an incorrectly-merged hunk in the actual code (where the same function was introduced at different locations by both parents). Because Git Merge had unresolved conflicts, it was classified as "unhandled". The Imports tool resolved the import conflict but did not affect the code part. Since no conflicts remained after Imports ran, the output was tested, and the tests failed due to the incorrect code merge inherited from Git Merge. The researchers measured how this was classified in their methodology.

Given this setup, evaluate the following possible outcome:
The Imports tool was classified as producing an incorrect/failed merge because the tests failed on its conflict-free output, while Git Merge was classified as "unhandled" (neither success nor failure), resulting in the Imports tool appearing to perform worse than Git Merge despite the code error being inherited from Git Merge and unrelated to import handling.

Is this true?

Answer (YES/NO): YES